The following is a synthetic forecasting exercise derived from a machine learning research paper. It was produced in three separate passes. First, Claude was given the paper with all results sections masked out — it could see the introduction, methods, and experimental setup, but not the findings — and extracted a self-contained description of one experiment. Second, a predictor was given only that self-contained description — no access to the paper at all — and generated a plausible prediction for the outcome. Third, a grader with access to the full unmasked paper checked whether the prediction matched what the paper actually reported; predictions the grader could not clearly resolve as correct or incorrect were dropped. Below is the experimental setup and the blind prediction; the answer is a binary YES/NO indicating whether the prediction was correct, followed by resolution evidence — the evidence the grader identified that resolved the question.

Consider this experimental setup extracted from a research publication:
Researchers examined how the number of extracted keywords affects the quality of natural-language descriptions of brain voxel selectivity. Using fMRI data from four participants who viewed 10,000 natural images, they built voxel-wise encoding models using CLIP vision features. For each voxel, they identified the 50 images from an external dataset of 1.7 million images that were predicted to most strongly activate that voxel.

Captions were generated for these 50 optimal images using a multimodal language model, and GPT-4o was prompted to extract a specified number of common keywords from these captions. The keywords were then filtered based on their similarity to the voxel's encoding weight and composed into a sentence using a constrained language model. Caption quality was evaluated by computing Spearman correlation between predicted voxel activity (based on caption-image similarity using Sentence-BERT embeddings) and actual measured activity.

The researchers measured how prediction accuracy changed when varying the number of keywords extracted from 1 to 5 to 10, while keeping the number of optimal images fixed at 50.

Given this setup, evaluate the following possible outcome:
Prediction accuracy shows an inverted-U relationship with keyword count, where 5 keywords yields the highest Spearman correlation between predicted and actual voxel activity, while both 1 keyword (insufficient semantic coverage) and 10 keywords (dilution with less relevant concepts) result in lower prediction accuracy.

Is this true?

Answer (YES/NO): YES